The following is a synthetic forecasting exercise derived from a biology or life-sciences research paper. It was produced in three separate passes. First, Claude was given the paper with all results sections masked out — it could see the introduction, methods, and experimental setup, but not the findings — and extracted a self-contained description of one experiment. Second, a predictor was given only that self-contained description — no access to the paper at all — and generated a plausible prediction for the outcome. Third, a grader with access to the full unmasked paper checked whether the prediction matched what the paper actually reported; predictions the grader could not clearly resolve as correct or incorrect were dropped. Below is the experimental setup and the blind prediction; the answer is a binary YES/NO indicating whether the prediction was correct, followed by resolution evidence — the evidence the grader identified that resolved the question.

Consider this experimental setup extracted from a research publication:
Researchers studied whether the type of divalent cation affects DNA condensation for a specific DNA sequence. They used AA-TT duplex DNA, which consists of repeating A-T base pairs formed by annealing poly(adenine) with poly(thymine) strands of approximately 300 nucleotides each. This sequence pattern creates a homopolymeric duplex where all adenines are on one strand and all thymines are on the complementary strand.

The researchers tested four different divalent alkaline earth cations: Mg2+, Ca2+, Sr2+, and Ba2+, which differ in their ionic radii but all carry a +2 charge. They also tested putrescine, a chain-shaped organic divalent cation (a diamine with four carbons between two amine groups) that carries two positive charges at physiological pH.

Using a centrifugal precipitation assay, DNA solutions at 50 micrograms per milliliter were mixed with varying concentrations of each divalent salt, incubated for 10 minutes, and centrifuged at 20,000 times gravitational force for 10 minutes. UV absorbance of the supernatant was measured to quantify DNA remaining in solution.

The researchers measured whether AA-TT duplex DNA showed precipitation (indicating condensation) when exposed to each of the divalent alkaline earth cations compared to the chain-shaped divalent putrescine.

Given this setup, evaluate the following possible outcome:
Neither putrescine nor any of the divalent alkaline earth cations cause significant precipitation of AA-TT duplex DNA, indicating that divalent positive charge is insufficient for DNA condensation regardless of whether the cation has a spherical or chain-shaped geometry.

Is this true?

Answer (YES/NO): NO